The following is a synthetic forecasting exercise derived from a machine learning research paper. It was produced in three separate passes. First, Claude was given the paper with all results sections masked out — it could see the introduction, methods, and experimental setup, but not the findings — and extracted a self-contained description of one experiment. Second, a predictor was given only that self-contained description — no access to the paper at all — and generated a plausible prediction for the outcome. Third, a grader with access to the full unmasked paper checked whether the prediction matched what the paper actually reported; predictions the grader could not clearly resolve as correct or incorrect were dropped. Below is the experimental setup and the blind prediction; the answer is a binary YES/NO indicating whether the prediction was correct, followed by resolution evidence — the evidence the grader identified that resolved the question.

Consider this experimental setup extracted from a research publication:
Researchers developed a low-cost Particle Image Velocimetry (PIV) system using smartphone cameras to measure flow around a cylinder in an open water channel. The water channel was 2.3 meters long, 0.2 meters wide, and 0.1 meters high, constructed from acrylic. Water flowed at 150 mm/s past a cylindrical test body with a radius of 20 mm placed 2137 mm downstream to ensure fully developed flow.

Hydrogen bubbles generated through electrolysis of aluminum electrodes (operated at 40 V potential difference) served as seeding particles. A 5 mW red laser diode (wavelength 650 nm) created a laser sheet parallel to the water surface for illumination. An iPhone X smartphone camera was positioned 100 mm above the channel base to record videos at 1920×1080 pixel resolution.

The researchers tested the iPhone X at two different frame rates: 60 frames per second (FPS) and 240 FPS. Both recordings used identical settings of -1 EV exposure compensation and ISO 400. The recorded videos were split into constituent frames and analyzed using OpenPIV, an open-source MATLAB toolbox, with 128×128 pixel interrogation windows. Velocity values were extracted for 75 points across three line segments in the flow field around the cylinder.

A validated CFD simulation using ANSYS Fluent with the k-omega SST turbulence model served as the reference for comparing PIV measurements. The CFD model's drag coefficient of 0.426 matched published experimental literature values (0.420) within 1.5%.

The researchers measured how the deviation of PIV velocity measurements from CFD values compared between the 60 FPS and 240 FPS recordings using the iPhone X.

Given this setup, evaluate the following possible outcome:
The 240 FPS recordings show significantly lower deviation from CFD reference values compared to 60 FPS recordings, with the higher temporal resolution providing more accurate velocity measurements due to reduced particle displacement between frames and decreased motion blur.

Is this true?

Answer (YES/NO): YES